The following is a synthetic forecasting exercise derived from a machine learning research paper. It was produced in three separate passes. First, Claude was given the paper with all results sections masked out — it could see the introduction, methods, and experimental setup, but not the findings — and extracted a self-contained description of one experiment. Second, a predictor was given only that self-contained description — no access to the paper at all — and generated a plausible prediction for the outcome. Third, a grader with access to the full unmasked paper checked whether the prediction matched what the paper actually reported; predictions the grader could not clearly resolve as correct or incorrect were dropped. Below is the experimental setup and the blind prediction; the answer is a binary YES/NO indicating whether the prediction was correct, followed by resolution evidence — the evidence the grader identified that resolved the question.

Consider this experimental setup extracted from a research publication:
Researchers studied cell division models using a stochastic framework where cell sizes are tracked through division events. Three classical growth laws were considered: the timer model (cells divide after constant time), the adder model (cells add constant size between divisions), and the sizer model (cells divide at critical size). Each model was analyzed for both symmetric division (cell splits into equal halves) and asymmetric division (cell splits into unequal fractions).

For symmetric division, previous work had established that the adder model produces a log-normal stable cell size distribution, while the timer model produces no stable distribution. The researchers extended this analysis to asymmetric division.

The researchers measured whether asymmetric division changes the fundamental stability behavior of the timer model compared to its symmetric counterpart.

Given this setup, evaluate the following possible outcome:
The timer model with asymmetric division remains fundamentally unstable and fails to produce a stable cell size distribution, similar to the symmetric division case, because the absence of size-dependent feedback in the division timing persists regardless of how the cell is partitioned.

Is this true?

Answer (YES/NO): YES